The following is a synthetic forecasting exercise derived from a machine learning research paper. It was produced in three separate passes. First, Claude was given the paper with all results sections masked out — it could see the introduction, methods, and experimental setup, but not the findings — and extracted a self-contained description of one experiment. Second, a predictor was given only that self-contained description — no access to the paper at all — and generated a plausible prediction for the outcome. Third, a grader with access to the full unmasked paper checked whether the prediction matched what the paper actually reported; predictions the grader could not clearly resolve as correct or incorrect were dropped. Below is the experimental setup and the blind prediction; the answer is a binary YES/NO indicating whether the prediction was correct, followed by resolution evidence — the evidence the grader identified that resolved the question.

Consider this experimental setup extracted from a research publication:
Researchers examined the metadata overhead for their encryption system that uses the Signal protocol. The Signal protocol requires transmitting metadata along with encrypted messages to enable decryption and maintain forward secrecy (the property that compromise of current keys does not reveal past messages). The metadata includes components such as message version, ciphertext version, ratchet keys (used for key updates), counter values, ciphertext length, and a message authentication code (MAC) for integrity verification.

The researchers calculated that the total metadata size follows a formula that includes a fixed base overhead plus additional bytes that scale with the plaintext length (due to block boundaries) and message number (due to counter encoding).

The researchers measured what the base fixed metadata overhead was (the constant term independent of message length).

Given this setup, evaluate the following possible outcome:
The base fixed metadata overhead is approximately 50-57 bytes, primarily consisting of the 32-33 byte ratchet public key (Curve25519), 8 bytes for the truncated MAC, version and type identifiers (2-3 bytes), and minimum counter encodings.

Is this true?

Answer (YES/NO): YES